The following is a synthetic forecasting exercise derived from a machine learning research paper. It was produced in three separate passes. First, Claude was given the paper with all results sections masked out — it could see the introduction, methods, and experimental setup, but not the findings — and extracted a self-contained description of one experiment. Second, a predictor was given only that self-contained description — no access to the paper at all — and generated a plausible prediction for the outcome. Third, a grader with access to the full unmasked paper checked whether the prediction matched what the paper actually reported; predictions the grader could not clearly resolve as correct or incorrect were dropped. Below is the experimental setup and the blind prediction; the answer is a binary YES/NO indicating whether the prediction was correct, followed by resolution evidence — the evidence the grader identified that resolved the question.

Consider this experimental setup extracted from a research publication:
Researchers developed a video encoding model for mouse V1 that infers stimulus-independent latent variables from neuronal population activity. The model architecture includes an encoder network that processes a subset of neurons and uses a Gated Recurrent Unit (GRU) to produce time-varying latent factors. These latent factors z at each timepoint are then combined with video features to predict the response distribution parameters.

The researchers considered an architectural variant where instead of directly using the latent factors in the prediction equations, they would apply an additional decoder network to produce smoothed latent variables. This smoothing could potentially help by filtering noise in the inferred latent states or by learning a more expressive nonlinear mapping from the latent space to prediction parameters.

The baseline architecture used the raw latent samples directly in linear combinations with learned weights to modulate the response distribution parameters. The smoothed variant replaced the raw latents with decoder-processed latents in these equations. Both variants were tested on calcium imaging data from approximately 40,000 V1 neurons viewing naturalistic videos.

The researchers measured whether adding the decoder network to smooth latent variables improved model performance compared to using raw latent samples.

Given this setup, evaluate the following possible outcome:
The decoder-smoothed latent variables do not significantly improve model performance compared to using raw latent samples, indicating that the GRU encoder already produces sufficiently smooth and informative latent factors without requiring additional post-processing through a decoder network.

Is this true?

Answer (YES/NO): YES